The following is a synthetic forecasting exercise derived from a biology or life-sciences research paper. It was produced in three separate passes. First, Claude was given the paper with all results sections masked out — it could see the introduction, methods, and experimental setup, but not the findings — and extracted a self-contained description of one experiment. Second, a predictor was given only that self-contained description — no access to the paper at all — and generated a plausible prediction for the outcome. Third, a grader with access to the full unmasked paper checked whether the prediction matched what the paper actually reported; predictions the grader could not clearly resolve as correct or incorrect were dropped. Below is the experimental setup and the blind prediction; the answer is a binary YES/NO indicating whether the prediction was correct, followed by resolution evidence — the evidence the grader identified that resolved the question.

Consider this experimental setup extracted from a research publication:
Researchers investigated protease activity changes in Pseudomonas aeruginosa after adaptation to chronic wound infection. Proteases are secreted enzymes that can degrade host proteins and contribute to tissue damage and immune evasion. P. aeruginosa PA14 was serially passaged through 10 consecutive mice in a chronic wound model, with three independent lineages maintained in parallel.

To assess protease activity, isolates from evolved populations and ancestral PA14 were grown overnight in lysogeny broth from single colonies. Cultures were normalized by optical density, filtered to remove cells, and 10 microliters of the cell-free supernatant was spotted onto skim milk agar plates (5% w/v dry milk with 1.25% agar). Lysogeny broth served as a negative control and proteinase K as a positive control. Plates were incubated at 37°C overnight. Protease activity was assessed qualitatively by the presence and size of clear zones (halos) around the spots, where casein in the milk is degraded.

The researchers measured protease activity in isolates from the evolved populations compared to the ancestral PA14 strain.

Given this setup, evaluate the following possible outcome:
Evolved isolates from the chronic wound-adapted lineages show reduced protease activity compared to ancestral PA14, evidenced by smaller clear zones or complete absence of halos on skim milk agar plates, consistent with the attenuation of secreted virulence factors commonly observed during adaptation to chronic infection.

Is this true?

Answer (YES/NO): NO